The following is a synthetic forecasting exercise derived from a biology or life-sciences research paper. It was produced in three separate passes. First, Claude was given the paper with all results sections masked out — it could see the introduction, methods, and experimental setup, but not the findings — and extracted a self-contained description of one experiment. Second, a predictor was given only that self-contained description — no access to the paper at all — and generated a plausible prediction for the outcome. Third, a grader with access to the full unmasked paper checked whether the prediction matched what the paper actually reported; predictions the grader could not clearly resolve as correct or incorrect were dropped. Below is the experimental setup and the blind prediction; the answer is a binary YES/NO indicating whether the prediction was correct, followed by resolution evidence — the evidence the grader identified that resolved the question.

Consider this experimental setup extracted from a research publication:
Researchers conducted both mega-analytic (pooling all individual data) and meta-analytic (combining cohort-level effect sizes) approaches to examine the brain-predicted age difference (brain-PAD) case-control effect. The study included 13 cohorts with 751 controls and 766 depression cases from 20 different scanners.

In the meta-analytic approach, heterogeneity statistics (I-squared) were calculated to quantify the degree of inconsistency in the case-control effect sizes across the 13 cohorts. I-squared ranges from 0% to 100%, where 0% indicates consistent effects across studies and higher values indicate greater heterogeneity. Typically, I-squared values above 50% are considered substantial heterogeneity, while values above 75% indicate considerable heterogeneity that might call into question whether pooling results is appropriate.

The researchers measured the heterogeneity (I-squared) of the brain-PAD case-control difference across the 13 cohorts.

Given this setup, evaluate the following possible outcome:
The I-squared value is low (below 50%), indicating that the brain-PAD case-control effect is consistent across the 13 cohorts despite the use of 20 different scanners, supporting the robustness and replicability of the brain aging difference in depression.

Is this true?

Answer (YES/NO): NO